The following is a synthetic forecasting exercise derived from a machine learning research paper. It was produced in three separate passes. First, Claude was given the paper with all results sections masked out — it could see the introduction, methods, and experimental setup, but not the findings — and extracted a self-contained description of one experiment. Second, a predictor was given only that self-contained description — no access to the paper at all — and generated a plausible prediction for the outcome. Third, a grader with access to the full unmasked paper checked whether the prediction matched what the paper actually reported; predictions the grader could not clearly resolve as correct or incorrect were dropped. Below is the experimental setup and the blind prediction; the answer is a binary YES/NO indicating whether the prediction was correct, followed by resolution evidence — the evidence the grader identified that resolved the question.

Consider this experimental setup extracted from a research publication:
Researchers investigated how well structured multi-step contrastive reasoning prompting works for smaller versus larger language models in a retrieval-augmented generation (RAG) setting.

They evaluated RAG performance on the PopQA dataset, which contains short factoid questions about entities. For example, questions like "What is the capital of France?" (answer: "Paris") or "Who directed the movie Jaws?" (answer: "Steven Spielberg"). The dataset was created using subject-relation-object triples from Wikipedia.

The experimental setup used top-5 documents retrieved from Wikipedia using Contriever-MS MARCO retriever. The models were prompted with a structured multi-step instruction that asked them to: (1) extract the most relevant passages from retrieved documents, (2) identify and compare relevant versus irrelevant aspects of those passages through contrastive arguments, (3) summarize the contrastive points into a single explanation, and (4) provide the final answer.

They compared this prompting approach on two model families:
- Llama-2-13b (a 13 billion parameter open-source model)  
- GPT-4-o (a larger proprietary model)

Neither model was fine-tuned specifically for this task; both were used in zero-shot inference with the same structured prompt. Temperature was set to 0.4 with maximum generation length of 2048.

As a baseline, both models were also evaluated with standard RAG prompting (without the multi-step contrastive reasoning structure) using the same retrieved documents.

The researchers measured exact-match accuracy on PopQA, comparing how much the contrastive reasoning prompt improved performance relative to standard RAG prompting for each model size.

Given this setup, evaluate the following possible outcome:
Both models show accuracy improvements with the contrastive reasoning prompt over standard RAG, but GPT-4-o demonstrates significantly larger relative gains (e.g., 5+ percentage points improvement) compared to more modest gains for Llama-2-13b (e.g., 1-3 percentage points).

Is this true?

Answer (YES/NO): NO